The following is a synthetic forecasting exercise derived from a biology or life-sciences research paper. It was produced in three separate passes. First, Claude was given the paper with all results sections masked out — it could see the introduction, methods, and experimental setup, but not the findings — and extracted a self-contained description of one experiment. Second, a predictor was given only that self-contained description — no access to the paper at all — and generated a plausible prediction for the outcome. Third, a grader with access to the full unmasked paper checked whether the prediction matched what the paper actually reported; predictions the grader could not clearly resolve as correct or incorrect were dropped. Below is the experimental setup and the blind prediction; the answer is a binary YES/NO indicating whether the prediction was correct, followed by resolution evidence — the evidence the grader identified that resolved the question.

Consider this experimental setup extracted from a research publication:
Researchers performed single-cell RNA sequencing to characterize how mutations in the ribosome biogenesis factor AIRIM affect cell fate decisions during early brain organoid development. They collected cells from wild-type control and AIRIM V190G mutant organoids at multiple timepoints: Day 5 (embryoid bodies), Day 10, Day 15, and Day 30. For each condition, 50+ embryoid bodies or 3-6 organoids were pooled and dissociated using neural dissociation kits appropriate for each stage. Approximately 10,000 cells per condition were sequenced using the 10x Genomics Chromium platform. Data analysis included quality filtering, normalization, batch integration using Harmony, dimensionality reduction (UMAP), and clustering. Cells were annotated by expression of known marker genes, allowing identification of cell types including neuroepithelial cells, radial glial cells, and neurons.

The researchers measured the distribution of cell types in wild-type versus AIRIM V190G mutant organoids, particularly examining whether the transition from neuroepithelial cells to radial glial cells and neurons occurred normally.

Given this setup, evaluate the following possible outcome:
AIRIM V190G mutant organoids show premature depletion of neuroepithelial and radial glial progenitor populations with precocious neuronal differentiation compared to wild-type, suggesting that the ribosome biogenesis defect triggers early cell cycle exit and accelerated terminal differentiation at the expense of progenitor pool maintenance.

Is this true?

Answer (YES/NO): NO